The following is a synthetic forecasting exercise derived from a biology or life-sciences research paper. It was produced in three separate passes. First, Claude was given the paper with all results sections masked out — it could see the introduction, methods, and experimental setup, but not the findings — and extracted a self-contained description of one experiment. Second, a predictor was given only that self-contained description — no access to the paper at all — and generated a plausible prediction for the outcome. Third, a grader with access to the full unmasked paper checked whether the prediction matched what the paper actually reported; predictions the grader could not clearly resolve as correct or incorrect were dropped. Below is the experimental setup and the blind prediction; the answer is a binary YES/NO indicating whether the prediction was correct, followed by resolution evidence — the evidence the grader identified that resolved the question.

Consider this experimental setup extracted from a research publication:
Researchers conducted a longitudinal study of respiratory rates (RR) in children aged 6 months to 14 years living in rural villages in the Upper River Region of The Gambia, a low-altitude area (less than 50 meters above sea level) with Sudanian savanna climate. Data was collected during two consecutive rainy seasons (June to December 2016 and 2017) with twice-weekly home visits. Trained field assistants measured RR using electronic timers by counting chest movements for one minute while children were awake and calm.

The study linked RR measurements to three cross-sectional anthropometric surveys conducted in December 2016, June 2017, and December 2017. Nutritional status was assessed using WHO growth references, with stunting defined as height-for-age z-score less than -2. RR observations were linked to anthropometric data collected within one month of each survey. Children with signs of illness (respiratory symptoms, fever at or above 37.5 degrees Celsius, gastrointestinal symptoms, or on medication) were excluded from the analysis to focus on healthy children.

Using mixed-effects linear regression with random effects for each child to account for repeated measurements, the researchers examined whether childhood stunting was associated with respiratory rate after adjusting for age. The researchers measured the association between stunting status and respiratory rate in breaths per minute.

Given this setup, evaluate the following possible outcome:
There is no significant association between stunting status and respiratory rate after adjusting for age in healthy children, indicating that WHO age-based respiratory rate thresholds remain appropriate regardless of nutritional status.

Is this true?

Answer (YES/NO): NO